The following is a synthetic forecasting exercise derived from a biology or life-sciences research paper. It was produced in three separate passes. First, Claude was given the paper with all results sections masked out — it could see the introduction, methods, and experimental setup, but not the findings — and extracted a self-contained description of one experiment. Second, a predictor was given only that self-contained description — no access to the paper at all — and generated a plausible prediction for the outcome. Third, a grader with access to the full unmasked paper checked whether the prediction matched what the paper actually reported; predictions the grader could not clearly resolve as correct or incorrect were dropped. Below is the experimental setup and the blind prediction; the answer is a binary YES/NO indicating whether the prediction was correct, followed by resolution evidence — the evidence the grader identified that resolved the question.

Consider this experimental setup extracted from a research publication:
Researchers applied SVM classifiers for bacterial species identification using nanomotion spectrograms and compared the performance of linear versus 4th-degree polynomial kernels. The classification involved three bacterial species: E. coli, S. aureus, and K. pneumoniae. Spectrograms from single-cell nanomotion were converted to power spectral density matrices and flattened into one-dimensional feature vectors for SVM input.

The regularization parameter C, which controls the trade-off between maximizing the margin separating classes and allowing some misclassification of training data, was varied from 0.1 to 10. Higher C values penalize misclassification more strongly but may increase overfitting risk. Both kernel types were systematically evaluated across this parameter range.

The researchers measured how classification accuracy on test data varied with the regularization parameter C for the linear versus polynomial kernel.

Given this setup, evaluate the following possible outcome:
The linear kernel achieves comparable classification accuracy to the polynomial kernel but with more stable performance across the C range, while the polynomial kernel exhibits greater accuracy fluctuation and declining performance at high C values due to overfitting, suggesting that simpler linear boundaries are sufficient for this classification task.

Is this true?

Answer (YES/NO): NO